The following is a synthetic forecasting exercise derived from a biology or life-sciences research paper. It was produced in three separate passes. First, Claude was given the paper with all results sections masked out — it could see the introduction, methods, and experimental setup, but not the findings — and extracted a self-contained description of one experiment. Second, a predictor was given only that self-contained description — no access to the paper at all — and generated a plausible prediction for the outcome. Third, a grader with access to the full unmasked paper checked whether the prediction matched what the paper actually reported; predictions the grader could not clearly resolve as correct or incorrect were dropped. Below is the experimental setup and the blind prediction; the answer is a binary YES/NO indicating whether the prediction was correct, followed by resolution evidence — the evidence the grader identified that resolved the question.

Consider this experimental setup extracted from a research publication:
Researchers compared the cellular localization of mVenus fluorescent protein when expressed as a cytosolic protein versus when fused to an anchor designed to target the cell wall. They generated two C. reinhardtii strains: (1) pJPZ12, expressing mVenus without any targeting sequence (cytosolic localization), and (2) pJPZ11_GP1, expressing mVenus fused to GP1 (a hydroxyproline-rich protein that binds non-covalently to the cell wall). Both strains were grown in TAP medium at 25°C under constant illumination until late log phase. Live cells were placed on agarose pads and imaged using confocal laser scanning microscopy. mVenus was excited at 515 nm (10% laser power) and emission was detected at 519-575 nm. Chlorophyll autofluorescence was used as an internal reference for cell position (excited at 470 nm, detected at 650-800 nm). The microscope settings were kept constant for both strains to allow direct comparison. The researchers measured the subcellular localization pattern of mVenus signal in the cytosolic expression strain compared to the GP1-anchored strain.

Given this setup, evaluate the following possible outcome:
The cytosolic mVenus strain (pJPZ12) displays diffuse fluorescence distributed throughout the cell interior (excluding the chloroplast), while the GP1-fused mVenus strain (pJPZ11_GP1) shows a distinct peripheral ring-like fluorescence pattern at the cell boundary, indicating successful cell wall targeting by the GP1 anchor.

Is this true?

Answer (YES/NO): YES